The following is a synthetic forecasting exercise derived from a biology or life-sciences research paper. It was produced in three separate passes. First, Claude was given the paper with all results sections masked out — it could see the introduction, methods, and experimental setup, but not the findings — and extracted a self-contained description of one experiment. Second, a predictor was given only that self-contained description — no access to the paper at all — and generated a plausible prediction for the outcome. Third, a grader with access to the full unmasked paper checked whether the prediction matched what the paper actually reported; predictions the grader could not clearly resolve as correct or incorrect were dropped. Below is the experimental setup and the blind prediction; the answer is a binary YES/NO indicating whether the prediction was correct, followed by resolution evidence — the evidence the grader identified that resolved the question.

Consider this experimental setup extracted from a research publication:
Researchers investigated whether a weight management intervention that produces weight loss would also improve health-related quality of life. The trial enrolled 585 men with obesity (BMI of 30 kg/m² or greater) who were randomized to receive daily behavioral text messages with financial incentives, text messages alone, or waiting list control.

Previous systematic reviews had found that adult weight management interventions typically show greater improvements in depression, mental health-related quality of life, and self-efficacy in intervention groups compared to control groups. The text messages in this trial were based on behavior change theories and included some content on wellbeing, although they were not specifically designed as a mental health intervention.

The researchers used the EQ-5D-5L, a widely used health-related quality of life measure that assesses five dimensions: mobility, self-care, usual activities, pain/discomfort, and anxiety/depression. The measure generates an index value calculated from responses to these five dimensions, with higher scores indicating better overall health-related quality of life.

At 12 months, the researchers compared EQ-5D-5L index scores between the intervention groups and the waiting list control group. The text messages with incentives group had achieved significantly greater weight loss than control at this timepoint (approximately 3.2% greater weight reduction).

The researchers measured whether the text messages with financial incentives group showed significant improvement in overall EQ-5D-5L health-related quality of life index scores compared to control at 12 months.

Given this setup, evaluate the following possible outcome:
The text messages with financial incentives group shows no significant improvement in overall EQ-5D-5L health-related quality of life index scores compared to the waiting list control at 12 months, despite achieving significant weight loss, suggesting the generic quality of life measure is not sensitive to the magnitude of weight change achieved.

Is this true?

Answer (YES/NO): YES